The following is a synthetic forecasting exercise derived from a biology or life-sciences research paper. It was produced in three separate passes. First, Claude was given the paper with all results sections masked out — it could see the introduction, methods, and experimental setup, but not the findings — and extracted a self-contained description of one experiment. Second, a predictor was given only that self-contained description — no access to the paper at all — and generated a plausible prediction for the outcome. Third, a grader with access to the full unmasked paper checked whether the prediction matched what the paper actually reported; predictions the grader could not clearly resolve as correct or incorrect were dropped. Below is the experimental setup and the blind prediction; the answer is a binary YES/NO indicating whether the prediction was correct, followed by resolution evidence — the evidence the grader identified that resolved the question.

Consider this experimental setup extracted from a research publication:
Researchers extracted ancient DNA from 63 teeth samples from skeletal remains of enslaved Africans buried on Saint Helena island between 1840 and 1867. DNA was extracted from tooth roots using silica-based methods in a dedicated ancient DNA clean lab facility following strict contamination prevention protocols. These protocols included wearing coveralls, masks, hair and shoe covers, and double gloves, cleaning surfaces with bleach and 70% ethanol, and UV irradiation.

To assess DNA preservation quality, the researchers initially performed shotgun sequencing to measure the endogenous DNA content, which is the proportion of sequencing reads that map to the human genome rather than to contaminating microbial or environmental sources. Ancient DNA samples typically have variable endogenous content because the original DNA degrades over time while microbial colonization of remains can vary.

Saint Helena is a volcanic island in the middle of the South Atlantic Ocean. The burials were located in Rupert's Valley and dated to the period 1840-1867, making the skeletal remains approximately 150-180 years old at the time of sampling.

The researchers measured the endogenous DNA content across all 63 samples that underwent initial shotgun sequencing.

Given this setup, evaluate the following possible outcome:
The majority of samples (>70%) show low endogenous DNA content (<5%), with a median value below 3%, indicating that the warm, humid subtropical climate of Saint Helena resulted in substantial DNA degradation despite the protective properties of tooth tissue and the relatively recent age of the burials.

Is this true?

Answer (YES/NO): NO